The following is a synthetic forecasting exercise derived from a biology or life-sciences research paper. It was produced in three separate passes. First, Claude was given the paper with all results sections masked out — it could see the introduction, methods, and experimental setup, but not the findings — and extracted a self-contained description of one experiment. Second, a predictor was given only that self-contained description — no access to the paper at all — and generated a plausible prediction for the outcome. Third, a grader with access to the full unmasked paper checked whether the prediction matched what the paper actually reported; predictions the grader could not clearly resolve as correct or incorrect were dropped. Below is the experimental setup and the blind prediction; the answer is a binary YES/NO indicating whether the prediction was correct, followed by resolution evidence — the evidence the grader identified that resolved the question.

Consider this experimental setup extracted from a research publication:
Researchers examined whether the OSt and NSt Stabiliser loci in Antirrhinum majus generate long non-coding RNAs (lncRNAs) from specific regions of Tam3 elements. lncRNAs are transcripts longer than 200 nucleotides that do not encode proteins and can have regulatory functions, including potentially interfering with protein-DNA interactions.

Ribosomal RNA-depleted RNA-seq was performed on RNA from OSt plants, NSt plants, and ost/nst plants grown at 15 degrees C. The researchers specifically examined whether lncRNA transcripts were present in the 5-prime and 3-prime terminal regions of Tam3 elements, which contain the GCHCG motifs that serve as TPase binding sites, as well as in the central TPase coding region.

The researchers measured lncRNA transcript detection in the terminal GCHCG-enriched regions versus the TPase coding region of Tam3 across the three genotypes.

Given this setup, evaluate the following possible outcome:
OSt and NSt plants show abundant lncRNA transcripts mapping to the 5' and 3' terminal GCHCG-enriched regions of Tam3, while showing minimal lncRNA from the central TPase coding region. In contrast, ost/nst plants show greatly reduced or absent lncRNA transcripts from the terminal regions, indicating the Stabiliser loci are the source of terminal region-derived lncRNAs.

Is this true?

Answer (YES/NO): NO